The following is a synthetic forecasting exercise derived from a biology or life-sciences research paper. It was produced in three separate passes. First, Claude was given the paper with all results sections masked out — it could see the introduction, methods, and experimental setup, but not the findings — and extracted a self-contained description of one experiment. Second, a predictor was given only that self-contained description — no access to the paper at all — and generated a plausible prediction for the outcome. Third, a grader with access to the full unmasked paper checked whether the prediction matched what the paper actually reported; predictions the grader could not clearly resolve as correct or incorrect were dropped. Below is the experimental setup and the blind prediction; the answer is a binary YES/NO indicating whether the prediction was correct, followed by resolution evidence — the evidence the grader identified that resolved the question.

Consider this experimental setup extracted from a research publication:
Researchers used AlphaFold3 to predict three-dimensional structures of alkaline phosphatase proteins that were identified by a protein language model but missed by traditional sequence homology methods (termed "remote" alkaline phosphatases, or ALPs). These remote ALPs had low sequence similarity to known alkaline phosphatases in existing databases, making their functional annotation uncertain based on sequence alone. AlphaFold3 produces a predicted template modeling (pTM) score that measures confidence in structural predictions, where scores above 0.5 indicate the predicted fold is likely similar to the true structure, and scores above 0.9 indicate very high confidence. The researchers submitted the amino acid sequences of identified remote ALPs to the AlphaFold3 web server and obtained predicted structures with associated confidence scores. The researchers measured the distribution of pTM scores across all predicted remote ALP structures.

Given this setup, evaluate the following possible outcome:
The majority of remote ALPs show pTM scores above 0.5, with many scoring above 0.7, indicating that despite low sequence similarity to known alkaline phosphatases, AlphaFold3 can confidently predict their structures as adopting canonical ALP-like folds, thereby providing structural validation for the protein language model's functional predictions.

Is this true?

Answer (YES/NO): YES